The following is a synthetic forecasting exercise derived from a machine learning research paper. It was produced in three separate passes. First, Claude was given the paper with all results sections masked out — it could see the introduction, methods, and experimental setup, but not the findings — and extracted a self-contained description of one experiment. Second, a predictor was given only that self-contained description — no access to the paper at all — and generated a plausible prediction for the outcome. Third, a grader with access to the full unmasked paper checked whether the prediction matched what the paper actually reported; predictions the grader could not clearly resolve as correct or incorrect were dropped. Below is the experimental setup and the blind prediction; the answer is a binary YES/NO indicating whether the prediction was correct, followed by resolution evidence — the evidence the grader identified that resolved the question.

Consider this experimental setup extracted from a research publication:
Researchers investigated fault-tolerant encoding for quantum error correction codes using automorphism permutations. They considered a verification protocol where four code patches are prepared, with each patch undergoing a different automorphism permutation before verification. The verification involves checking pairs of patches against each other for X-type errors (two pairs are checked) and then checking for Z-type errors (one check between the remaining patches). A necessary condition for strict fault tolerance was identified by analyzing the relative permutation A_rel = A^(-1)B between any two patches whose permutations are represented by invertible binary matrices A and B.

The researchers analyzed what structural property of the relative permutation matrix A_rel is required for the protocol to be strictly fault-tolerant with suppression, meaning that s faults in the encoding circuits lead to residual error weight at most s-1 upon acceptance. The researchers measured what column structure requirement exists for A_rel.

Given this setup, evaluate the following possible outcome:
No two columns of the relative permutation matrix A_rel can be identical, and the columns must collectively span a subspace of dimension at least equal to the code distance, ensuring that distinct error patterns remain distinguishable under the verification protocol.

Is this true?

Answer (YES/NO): NO